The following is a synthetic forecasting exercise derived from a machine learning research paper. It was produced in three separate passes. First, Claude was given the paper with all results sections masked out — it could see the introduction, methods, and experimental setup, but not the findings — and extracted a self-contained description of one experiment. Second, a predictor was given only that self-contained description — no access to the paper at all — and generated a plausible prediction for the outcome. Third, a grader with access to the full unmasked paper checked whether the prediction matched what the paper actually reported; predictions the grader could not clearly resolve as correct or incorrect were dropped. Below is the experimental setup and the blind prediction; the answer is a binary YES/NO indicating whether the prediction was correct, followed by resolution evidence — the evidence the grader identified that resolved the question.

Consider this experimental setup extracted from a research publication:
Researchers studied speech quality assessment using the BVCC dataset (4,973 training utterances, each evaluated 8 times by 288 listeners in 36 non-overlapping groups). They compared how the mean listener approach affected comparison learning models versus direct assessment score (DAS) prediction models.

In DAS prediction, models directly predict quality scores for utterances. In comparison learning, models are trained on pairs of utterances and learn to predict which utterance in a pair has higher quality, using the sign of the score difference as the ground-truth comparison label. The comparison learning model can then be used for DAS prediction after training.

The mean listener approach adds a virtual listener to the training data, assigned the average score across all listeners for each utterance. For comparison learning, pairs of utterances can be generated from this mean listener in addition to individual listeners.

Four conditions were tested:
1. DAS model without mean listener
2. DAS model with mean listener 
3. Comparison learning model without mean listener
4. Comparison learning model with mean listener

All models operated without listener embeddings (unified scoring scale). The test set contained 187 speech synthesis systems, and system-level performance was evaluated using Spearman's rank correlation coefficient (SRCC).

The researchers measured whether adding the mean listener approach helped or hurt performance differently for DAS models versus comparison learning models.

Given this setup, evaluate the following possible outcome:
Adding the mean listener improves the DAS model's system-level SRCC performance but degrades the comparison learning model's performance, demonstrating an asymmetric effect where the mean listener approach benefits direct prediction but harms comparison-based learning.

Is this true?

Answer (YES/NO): YES